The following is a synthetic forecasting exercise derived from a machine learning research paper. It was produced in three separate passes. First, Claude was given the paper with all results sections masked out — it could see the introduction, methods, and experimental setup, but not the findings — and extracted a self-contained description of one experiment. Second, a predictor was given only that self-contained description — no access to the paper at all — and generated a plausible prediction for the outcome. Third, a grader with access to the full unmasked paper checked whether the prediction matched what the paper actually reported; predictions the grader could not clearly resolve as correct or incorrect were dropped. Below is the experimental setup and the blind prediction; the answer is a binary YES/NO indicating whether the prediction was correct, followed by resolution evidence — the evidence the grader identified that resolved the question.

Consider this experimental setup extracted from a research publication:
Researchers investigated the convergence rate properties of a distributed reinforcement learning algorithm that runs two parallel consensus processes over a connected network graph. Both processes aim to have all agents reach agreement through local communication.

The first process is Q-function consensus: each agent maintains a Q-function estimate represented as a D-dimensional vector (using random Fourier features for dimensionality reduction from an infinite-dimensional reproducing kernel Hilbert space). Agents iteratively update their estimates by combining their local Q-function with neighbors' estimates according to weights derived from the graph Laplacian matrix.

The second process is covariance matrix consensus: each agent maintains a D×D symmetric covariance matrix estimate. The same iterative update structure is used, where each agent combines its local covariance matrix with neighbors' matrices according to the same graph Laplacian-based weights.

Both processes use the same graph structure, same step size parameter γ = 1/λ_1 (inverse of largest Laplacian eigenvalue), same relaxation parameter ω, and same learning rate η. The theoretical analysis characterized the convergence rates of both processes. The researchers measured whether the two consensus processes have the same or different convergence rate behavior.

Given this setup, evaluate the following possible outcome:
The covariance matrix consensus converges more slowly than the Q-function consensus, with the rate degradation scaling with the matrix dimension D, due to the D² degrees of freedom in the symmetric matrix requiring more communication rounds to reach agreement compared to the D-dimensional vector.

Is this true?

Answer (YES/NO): NO